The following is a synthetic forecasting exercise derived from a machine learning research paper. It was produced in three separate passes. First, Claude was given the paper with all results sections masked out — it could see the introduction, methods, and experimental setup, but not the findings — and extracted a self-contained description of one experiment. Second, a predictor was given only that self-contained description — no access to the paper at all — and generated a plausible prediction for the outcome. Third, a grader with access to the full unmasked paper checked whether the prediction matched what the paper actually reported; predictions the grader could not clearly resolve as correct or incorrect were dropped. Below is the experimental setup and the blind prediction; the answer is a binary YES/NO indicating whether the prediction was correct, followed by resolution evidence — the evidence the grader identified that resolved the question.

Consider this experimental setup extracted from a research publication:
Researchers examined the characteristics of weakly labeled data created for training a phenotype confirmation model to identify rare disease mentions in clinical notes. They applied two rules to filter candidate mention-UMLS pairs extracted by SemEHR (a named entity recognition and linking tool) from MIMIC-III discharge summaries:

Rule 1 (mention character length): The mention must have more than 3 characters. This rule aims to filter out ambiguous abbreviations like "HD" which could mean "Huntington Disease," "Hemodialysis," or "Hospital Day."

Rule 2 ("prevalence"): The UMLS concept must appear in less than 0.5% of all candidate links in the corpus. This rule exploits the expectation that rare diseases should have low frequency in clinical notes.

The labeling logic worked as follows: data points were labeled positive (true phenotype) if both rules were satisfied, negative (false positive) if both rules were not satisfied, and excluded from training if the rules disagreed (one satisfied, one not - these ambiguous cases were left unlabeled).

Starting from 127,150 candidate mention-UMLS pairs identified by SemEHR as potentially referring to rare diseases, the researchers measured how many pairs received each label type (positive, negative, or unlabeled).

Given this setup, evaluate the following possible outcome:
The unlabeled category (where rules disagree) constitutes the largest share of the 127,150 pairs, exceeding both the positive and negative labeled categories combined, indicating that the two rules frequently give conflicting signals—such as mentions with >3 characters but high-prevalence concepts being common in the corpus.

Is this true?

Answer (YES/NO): NO